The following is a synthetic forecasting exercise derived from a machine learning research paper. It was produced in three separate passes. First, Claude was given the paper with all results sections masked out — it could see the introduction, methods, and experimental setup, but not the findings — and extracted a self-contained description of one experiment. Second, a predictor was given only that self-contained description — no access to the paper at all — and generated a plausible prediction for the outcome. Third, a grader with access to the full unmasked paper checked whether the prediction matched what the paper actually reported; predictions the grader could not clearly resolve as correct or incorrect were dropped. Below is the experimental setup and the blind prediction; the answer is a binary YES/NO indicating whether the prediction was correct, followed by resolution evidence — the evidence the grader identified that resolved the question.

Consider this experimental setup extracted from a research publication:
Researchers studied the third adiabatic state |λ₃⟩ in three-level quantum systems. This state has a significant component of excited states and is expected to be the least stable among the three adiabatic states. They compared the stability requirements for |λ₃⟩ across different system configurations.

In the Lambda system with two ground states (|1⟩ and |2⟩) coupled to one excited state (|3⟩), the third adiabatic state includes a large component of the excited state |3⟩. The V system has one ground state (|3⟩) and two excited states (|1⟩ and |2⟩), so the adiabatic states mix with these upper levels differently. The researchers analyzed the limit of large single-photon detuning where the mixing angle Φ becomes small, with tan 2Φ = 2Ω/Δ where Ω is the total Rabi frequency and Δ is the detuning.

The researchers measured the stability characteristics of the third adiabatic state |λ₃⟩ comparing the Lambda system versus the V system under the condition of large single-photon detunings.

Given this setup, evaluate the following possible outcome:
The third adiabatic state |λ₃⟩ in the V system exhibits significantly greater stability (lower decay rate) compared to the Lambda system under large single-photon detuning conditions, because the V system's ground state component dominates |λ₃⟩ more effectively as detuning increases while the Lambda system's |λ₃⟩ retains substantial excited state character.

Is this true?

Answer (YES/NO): YES